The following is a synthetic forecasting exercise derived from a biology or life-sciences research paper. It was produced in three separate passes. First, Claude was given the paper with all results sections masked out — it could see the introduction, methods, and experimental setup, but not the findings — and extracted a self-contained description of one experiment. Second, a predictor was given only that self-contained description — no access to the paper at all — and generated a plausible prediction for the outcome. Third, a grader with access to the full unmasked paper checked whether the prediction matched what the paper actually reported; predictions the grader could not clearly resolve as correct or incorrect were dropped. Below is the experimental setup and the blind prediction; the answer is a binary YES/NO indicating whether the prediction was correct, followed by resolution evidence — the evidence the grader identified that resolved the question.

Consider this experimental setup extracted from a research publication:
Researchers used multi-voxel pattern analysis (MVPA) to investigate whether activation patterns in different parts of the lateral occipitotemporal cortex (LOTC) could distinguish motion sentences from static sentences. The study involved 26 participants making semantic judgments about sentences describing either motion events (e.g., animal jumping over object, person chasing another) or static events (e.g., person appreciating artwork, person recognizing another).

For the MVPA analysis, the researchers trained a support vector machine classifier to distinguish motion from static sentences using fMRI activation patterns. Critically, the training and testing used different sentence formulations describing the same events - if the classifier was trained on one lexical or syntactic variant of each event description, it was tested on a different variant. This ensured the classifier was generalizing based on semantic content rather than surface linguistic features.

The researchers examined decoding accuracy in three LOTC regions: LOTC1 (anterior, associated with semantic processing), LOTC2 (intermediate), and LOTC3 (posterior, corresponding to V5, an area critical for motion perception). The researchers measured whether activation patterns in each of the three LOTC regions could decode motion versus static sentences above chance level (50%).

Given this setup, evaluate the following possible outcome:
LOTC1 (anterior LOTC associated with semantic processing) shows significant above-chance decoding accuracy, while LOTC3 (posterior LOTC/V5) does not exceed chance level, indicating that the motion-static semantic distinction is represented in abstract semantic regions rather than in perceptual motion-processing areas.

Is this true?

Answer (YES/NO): NO